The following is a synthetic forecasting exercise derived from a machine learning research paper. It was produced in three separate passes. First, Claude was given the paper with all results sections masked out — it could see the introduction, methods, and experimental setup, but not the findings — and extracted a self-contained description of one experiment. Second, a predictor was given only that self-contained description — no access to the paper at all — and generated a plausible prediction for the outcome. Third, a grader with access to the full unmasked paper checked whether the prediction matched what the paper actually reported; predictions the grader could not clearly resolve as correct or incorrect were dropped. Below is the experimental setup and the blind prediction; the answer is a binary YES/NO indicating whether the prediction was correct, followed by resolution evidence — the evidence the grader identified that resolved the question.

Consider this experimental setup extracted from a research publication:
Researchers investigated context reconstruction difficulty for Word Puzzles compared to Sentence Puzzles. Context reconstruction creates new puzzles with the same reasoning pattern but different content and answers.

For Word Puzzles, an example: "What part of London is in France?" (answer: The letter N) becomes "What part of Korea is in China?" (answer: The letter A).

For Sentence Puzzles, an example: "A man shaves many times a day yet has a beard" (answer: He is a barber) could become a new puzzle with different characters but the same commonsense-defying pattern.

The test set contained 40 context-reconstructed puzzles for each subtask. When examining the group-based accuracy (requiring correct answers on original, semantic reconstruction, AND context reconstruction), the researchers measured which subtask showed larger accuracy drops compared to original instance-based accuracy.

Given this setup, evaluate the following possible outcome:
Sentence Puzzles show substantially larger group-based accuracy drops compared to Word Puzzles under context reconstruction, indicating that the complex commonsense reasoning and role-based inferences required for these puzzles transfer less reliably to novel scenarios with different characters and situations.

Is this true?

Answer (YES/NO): NO